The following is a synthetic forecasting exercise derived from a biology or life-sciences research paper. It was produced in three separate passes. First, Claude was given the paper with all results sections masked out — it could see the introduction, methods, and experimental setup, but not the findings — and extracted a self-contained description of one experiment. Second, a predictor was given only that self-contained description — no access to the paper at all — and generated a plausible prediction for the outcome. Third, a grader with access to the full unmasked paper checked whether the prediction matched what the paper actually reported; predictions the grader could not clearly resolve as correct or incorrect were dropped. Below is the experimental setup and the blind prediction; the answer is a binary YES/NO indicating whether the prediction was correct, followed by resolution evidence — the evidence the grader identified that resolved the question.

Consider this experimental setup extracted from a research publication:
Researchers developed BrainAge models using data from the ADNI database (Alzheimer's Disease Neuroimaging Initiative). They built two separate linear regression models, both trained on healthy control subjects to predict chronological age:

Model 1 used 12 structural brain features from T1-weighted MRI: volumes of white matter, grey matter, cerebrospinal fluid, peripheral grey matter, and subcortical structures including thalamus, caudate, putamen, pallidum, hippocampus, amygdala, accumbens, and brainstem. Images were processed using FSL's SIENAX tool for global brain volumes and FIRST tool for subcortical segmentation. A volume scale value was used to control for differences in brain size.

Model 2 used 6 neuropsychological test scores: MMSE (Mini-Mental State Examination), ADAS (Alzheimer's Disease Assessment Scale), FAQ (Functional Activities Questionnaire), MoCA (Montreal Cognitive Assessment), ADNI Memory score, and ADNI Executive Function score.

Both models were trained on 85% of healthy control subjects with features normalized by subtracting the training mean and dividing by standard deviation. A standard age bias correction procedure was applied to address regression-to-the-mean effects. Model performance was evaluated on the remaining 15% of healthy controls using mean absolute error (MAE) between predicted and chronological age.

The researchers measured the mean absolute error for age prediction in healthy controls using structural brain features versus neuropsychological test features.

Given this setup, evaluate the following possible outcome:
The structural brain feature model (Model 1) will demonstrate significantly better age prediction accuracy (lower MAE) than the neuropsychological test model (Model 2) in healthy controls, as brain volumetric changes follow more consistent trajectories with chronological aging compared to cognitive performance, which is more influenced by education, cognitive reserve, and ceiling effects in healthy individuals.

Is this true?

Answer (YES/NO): YES